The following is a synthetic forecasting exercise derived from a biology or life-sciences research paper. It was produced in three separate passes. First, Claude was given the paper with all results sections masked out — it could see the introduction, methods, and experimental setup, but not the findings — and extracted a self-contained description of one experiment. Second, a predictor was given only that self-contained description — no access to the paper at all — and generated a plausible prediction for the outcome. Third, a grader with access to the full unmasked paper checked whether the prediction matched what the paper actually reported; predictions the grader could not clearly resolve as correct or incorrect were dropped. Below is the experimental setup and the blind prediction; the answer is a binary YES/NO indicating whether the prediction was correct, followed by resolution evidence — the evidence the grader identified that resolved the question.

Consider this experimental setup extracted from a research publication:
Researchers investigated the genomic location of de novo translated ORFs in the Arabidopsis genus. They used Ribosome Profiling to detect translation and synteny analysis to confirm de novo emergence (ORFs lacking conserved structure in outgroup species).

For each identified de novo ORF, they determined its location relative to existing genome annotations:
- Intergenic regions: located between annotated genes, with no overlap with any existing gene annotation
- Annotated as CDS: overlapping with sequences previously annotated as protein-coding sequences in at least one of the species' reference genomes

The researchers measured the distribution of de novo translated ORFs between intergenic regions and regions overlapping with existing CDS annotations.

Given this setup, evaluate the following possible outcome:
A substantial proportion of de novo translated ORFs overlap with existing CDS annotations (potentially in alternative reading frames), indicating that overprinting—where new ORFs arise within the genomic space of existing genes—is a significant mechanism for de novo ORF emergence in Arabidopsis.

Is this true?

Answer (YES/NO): NO